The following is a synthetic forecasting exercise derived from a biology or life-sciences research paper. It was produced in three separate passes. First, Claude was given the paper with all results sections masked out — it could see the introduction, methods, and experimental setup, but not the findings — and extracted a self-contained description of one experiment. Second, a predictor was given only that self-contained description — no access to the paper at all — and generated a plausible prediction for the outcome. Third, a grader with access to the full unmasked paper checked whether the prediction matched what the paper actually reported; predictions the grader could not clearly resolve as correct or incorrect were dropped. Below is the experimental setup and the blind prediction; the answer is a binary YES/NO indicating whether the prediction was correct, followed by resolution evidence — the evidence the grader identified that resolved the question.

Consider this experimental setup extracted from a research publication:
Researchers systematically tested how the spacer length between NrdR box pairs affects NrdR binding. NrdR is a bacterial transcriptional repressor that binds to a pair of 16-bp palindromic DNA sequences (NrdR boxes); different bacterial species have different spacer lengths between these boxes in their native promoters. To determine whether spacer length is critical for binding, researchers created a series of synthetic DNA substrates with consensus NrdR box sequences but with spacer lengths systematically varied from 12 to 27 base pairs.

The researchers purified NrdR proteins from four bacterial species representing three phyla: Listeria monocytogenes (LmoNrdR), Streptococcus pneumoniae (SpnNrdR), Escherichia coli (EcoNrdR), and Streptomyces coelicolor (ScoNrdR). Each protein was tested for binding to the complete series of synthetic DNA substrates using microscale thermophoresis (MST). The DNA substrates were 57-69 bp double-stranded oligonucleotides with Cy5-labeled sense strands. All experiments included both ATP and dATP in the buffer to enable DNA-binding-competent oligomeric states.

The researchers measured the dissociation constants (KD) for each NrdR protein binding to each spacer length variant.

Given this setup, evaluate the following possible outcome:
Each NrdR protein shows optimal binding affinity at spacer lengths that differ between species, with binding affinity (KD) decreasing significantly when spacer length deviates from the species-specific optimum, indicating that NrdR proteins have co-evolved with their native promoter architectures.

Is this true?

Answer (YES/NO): NO